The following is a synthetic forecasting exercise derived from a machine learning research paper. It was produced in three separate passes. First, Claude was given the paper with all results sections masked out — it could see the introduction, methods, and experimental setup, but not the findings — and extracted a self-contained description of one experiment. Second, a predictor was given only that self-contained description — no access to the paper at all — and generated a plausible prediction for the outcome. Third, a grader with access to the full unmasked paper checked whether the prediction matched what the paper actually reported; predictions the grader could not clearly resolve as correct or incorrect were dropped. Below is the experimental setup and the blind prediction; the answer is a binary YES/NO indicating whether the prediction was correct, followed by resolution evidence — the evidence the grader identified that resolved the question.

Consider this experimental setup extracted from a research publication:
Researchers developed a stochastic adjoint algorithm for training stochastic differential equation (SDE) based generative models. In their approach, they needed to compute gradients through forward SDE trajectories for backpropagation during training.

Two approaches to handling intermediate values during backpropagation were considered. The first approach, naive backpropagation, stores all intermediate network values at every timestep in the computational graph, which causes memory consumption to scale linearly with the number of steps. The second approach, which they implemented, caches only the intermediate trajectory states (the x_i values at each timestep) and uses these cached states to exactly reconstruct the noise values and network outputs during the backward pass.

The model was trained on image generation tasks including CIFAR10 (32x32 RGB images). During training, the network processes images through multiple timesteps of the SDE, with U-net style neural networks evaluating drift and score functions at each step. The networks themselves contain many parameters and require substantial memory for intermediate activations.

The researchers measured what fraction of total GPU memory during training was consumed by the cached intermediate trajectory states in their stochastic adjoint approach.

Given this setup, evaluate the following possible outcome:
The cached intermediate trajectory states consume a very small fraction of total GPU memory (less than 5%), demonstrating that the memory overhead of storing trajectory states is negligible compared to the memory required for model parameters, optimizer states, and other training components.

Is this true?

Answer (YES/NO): YES